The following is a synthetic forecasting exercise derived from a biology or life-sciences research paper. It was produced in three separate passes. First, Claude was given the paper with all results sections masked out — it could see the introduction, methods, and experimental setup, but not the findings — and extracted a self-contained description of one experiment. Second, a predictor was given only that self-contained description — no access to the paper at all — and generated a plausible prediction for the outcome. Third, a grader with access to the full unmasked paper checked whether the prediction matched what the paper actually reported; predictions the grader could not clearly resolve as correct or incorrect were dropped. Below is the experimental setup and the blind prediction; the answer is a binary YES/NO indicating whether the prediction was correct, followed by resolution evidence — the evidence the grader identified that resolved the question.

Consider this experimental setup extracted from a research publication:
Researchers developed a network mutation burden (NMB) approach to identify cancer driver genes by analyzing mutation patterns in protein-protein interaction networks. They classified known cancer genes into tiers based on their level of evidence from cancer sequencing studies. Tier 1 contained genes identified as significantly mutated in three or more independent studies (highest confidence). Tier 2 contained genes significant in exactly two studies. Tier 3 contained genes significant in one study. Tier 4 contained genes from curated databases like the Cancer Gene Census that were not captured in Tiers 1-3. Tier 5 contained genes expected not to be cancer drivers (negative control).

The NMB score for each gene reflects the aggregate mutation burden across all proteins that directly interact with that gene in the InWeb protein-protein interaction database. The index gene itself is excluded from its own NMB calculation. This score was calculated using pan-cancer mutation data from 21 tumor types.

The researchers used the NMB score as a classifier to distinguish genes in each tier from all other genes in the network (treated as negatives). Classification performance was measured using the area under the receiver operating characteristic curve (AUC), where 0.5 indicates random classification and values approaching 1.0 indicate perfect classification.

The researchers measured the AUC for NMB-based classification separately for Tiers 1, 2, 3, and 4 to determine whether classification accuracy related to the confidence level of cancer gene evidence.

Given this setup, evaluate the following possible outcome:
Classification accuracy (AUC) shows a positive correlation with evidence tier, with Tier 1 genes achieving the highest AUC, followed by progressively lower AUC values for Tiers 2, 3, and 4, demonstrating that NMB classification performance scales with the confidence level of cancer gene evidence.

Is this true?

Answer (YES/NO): NO